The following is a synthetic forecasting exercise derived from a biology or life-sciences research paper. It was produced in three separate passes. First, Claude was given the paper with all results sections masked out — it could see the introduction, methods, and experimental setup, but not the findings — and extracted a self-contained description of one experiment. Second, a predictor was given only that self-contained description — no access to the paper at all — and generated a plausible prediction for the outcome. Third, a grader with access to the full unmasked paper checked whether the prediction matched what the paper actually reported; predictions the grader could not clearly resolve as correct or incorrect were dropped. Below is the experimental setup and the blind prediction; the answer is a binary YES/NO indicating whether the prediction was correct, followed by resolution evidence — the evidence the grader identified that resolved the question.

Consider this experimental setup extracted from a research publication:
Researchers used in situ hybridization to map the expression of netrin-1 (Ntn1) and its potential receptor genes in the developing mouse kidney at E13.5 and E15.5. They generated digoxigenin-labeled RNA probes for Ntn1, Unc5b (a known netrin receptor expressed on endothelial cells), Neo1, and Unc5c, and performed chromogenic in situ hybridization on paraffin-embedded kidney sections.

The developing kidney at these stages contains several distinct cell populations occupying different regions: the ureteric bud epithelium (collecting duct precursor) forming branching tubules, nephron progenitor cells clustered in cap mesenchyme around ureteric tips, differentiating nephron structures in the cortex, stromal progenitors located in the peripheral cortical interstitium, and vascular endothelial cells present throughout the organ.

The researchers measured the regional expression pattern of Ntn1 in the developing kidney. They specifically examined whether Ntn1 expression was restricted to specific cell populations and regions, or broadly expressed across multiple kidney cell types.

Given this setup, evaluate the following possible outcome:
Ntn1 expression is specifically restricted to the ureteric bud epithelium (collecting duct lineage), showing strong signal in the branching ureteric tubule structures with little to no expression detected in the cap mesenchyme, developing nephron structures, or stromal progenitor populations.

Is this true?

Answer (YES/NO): NO